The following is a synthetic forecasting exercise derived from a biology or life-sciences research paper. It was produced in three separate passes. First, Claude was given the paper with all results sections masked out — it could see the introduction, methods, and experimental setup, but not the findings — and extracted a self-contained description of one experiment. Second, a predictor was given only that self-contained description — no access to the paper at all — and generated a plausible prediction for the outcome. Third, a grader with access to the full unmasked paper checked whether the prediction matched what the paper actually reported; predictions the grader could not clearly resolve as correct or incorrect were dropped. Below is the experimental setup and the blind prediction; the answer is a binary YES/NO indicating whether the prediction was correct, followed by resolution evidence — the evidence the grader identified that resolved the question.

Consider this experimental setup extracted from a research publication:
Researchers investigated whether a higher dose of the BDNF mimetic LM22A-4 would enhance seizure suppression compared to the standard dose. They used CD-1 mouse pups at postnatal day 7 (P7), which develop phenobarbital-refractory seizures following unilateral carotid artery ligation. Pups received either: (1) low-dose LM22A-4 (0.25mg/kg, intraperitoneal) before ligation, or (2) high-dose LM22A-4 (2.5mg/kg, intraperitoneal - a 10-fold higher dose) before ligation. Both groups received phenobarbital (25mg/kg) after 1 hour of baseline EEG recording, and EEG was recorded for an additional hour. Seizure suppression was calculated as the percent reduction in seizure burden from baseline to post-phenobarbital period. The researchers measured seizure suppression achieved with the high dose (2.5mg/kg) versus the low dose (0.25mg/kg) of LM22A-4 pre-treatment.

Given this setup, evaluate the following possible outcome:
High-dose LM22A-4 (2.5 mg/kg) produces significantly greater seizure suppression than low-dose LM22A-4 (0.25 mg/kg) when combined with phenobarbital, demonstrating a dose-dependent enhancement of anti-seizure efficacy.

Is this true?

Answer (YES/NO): NO